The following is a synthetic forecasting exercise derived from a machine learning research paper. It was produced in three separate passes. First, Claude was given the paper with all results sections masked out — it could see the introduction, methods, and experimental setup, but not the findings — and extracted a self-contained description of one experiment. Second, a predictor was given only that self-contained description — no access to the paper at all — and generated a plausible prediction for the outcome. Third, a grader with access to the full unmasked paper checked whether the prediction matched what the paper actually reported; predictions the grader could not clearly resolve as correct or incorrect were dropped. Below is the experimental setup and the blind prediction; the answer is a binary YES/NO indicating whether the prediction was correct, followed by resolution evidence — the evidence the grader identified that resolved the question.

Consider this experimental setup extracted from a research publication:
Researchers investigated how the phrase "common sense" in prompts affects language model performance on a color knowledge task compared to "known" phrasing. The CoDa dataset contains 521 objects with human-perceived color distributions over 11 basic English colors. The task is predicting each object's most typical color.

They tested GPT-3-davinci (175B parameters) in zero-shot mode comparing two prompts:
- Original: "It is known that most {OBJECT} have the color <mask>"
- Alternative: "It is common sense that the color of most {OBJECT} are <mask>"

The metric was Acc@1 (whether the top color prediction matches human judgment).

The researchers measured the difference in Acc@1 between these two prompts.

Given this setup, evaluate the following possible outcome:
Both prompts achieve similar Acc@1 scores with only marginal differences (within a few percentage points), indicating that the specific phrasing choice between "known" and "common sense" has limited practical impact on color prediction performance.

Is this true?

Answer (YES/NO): NO